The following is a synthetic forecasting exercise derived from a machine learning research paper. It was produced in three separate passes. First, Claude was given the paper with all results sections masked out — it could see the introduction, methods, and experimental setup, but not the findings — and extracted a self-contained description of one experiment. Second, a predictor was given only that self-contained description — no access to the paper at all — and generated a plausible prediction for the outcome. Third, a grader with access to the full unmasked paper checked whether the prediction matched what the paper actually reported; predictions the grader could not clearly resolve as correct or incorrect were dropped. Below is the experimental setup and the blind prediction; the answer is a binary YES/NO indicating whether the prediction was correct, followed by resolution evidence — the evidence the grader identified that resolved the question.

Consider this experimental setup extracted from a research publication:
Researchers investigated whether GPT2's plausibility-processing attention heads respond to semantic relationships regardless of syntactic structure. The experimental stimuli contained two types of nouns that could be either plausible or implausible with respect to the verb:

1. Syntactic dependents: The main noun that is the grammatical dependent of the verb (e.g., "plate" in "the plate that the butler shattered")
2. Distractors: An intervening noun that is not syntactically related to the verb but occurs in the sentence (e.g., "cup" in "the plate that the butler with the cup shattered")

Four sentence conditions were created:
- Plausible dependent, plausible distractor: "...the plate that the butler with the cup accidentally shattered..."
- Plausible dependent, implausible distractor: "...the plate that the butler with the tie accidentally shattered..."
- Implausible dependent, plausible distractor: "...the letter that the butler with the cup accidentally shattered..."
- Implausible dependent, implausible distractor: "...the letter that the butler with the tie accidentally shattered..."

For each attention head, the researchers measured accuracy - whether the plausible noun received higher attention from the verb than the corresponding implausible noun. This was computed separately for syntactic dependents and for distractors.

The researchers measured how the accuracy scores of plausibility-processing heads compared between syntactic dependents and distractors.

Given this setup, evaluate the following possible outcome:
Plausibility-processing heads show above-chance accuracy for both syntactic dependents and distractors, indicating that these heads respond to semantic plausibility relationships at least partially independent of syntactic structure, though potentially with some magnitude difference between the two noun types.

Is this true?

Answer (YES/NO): YES